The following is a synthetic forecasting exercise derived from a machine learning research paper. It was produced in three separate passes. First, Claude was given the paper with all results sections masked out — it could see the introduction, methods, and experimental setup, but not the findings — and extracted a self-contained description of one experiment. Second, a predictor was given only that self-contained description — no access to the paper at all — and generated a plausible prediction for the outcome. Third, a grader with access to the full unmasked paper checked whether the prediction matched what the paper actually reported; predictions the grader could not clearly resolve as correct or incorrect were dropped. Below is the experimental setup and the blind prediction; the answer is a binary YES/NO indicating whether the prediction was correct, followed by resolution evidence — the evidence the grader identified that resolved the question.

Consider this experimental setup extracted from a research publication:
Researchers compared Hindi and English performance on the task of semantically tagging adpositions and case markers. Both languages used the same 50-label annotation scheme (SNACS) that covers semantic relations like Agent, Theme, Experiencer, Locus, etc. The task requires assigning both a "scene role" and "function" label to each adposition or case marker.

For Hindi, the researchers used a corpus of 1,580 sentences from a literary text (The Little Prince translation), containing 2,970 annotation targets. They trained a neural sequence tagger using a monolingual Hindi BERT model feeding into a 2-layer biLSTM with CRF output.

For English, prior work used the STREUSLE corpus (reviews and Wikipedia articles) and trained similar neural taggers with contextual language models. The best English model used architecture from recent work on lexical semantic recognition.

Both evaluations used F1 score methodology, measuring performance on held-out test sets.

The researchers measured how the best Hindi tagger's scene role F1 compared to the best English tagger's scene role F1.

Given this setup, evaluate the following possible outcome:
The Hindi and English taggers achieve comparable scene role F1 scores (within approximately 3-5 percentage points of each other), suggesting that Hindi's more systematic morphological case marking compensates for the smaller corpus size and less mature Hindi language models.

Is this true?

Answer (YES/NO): YES